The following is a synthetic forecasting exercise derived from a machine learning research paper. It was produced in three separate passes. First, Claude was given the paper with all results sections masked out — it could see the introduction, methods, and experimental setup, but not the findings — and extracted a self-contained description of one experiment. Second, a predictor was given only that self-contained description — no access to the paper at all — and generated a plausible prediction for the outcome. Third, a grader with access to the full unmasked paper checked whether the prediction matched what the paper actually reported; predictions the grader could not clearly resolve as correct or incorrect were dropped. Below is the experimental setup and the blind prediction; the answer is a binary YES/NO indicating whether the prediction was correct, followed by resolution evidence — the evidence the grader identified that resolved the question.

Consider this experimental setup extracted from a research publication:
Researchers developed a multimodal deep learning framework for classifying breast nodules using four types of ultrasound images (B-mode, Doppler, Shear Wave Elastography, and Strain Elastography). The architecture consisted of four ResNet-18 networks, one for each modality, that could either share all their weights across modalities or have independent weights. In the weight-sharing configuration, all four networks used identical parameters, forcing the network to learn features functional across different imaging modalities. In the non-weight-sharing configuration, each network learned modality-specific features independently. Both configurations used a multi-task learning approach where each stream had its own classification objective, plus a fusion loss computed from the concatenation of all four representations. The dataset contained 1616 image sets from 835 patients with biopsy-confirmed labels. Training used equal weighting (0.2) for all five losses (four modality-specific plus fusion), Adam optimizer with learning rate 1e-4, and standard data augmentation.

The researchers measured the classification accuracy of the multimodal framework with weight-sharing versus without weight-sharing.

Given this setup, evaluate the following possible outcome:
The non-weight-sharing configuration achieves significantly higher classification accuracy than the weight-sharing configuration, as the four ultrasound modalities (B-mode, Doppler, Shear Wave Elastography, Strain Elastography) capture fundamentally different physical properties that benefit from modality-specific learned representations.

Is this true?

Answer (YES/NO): NO